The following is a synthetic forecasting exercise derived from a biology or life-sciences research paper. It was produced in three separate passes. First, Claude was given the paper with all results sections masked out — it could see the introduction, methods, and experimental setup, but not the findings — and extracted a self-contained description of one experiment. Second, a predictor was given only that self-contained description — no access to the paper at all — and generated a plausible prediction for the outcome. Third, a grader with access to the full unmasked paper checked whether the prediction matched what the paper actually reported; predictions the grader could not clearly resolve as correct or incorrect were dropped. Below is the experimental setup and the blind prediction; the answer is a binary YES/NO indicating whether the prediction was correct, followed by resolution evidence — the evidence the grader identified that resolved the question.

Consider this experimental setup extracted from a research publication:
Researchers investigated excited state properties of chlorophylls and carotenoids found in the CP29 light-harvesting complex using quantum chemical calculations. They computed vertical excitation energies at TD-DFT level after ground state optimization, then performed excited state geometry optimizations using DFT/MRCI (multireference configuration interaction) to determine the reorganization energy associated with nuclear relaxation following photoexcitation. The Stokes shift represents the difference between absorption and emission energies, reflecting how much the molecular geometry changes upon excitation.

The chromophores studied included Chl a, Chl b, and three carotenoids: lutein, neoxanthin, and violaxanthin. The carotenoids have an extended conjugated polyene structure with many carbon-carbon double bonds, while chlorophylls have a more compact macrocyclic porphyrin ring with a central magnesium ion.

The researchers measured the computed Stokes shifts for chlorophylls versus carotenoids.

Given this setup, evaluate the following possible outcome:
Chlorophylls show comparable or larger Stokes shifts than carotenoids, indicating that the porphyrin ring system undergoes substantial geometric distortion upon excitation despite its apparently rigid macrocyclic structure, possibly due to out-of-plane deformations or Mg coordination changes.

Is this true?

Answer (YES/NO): NO